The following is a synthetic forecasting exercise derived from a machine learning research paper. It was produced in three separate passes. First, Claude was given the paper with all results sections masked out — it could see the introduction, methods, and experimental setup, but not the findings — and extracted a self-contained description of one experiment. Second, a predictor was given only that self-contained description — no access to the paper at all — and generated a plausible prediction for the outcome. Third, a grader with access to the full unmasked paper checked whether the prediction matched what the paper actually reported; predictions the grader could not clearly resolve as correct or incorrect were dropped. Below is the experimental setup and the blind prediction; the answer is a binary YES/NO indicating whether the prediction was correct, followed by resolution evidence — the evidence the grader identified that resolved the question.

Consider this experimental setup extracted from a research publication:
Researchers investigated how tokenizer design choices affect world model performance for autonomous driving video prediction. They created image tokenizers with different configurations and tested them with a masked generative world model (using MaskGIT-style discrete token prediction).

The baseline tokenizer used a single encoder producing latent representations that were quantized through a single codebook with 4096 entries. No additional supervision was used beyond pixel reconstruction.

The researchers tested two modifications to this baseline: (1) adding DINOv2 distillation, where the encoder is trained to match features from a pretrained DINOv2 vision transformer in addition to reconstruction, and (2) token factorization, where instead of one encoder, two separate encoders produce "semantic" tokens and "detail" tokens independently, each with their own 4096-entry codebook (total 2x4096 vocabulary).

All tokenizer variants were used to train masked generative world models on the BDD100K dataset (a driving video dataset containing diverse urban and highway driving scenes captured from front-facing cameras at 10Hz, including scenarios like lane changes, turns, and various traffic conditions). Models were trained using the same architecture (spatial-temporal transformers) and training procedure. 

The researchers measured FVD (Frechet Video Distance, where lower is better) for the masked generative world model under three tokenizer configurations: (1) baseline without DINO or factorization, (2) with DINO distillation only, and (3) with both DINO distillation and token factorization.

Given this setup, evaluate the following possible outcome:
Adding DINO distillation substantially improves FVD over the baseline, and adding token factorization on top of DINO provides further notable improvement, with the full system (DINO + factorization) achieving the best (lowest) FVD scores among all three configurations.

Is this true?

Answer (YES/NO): NO